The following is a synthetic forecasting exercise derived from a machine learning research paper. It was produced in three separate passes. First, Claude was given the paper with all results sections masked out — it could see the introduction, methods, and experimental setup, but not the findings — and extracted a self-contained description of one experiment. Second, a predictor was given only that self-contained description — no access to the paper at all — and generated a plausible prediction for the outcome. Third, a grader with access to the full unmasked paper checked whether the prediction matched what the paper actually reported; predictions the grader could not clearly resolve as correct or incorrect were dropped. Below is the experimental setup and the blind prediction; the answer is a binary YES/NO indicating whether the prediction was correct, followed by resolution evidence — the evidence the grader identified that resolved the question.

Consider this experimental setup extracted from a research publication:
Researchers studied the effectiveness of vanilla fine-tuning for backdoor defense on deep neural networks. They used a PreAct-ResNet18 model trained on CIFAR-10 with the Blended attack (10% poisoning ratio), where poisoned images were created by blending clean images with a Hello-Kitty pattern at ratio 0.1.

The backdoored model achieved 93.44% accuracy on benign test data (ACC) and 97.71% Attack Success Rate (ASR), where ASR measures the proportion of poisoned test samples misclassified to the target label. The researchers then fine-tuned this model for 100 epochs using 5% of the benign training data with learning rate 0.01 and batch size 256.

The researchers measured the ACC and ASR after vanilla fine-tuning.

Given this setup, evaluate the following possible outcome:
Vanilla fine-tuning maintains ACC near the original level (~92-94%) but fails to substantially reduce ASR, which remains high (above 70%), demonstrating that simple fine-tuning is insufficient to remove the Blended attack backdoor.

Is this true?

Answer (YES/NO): YES